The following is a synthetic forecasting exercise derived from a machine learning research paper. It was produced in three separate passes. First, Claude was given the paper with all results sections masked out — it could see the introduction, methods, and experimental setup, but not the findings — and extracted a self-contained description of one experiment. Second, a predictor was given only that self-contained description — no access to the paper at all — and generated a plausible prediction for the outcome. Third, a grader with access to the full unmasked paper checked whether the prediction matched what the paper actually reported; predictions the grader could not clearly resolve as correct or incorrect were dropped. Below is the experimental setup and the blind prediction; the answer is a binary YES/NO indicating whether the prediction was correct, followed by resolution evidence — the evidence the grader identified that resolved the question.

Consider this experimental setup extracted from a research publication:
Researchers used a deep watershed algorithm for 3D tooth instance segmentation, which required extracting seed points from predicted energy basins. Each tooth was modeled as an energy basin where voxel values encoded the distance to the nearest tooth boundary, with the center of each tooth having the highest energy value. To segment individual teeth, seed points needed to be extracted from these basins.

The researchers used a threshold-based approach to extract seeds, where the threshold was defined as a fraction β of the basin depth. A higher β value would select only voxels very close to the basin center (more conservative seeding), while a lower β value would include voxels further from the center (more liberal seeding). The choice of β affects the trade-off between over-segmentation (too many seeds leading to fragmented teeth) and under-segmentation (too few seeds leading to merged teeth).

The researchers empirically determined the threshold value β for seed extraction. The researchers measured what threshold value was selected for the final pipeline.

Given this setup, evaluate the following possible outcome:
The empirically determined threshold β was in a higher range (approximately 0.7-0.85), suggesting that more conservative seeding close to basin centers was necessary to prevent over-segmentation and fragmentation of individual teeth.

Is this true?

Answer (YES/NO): NO